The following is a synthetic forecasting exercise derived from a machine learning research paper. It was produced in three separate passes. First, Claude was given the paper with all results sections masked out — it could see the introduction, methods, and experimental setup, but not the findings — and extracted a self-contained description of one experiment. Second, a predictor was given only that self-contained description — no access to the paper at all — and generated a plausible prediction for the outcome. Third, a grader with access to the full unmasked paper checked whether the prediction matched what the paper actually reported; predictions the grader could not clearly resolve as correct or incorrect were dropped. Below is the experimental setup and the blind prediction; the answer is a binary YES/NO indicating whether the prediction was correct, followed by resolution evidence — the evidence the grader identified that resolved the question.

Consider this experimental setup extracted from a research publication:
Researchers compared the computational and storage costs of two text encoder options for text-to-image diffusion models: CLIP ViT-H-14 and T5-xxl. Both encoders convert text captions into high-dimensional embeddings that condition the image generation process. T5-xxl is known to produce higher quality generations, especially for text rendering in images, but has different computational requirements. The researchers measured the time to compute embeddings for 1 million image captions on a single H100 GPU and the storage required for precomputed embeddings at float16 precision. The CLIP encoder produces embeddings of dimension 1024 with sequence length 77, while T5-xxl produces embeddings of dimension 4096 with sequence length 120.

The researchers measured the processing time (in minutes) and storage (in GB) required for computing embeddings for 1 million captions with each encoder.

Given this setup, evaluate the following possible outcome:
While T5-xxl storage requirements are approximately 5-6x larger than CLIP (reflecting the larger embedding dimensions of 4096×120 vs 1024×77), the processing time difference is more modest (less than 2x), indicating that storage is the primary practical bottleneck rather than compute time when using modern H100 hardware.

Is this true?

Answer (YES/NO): NO